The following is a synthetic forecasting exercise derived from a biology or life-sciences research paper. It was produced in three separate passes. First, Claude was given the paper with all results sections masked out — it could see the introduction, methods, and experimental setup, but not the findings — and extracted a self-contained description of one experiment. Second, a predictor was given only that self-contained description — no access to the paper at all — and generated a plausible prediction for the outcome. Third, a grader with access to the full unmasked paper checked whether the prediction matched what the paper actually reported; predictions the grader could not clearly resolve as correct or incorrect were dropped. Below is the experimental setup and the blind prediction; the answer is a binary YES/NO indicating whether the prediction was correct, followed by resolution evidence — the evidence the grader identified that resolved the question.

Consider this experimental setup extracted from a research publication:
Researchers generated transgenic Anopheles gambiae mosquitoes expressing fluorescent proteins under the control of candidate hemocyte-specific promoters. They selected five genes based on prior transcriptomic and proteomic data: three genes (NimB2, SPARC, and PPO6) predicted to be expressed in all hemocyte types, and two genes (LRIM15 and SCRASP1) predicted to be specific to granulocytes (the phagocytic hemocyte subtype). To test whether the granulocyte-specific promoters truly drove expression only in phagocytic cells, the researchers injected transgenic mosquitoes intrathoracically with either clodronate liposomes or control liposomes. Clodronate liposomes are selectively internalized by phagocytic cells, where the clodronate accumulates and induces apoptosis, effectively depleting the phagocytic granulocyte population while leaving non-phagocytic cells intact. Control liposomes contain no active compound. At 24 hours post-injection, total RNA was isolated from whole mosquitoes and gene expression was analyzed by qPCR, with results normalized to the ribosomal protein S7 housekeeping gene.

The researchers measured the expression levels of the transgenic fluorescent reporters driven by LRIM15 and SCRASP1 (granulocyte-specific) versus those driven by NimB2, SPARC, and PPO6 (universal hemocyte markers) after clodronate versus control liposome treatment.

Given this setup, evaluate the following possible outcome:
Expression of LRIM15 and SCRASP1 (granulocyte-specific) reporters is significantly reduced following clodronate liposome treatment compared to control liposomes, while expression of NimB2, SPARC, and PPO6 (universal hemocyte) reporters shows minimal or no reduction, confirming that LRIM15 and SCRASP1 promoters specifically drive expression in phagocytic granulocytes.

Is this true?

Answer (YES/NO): NO